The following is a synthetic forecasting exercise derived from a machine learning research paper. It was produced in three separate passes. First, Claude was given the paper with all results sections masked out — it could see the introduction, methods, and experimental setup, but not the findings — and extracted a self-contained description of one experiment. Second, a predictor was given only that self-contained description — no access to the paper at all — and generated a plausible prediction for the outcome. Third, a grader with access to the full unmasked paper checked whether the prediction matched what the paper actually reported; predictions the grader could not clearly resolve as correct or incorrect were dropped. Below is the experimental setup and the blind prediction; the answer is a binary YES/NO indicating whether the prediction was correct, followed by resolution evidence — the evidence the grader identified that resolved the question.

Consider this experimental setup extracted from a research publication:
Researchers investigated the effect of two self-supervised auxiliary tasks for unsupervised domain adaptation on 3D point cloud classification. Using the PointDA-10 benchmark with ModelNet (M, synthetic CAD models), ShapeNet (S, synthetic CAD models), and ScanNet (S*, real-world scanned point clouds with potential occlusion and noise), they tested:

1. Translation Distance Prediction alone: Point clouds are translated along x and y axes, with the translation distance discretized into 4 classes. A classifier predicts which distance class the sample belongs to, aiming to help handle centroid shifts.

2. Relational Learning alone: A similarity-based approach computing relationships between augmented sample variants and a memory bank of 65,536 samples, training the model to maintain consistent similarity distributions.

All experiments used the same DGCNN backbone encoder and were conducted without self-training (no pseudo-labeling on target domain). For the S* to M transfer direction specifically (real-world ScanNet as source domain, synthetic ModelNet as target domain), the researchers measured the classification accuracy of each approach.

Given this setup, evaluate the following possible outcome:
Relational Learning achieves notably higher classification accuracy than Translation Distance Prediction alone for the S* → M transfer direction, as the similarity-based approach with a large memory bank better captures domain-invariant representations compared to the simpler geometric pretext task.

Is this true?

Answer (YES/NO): NO